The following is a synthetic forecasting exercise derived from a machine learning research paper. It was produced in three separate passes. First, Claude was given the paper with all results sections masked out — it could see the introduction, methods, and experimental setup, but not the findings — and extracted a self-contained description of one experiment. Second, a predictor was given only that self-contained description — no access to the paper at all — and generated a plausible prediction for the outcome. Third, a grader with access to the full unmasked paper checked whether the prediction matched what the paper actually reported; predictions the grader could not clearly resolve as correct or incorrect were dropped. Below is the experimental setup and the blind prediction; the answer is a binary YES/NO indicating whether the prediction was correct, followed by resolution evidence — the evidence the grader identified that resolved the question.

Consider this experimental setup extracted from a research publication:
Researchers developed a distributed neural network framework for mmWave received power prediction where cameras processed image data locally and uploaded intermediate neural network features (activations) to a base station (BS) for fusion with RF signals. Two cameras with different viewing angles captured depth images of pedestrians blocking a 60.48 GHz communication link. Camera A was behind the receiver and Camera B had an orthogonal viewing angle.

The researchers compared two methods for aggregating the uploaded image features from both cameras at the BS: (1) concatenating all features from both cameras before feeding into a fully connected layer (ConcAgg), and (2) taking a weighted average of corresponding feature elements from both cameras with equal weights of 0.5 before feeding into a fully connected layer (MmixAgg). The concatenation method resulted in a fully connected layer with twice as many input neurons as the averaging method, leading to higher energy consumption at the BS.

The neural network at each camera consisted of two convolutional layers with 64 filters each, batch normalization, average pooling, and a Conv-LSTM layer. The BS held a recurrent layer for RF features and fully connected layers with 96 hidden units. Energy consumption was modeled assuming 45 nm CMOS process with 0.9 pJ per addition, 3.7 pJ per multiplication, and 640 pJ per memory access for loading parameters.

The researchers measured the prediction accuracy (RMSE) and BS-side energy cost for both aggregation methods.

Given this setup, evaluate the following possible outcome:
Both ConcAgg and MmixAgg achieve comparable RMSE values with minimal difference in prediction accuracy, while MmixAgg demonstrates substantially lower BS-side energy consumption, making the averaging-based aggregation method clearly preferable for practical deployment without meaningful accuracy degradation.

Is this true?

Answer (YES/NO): YES